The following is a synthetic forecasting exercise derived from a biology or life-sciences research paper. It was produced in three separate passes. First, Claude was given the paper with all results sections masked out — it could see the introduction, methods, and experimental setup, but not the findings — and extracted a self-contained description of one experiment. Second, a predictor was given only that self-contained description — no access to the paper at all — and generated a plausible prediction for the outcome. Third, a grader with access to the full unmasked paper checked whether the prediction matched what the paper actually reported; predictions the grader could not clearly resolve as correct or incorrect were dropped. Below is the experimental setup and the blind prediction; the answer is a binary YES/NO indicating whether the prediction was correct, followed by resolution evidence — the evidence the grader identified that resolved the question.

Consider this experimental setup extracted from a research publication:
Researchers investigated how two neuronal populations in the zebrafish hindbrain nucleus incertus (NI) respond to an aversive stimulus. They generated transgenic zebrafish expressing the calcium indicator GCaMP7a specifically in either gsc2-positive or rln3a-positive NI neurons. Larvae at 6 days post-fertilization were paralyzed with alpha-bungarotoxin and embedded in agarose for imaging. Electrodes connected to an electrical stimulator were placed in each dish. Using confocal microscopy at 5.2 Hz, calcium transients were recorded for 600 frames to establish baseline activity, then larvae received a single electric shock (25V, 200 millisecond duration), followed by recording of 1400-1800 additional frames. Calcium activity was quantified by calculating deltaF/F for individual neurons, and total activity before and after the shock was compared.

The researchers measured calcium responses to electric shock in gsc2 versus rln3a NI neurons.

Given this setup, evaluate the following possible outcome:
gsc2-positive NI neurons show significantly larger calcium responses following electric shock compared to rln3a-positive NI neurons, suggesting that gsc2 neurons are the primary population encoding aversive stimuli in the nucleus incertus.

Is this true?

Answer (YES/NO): YES